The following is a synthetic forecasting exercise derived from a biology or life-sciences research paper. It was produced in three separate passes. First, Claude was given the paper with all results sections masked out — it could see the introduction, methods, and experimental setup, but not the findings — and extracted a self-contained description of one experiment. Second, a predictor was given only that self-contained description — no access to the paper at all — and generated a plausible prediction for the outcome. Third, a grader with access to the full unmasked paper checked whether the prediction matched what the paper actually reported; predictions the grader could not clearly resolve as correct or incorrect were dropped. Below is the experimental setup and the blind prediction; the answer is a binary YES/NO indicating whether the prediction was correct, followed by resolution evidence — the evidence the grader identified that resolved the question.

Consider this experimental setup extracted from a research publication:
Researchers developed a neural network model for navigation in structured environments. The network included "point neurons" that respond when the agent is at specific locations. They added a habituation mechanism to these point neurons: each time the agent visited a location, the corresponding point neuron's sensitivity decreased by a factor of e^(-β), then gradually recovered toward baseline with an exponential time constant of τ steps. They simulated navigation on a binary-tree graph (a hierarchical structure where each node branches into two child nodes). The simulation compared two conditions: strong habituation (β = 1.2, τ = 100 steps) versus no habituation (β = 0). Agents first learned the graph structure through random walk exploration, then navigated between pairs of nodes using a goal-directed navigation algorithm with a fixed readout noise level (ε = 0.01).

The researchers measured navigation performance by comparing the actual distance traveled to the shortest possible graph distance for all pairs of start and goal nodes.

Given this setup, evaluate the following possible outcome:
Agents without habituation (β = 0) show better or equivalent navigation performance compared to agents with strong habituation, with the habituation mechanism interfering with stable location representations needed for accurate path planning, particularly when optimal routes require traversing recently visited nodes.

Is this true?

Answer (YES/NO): NO